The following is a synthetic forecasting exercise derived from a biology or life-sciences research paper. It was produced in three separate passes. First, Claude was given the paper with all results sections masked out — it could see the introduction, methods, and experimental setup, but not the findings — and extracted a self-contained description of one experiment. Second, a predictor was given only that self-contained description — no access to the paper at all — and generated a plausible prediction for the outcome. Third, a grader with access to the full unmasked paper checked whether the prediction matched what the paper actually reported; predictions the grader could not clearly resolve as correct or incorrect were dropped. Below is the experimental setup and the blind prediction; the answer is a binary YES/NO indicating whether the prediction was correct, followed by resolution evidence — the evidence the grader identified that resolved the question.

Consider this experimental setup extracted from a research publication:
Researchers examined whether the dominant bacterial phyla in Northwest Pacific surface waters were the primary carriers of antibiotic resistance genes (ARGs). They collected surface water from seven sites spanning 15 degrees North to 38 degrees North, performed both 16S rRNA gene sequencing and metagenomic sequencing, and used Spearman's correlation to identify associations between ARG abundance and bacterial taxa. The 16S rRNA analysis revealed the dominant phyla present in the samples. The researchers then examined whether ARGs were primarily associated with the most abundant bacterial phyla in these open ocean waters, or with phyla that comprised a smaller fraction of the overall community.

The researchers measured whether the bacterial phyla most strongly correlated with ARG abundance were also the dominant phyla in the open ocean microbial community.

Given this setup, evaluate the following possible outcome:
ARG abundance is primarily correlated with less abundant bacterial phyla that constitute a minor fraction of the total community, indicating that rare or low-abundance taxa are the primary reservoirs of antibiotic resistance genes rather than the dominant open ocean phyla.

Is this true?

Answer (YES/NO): NO